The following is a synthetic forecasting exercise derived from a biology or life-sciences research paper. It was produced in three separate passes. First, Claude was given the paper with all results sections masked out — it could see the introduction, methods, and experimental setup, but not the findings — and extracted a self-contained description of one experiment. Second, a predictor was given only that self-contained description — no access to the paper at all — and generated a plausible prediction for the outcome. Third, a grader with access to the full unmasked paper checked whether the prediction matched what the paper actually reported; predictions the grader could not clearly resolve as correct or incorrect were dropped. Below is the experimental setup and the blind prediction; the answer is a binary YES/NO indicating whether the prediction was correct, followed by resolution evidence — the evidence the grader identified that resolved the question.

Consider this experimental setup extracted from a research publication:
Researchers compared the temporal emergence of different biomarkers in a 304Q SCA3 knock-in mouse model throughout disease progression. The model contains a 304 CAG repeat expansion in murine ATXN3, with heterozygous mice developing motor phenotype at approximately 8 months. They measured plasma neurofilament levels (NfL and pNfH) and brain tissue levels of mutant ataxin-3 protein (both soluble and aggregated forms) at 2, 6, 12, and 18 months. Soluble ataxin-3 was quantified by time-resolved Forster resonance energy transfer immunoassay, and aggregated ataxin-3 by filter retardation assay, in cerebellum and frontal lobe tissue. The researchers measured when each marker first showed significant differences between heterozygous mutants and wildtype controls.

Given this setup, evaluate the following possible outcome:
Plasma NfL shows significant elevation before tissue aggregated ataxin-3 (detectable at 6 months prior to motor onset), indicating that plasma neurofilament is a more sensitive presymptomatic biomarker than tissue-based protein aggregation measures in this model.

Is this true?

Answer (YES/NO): NO